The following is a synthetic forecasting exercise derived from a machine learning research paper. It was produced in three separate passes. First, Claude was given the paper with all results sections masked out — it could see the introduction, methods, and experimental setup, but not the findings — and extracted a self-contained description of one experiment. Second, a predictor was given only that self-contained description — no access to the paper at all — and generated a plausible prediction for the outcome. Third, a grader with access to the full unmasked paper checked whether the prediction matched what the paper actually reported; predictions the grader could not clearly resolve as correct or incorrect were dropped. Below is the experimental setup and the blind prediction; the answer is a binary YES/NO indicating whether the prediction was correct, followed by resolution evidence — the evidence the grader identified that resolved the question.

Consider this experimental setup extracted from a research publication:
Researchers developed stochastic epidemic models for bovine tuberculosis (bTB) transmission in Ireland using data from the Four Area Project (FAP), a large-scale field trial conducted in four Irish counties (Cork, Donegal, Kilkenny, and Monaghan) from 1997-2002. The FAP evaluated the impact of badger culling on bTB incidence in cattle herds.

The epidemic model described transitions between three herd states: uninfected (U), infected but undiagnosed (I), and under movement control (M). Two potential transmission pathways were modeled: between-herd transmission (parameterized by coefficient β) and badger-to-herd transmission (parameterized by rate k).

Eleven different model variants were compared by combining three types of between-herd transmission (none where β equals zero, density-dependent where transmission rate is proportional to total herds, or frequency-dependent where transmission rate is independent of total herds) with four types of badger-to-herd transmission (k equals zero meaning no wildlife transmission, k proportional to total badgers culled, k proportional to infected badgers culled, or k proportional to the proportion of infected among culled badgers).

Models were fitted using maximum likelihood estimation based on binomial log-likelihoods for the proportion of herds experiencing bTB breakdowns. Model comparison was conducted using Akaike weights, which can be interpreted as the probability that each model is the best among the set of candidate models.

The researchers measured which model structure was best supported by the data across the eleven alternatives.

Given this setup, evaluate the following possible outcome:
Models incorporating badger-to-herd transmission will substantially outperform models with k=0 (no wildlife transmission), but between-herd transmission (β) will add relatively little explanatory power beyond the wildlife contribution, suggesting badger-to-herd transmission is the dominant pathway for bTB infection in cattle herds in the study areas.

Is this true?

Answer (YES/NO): YES